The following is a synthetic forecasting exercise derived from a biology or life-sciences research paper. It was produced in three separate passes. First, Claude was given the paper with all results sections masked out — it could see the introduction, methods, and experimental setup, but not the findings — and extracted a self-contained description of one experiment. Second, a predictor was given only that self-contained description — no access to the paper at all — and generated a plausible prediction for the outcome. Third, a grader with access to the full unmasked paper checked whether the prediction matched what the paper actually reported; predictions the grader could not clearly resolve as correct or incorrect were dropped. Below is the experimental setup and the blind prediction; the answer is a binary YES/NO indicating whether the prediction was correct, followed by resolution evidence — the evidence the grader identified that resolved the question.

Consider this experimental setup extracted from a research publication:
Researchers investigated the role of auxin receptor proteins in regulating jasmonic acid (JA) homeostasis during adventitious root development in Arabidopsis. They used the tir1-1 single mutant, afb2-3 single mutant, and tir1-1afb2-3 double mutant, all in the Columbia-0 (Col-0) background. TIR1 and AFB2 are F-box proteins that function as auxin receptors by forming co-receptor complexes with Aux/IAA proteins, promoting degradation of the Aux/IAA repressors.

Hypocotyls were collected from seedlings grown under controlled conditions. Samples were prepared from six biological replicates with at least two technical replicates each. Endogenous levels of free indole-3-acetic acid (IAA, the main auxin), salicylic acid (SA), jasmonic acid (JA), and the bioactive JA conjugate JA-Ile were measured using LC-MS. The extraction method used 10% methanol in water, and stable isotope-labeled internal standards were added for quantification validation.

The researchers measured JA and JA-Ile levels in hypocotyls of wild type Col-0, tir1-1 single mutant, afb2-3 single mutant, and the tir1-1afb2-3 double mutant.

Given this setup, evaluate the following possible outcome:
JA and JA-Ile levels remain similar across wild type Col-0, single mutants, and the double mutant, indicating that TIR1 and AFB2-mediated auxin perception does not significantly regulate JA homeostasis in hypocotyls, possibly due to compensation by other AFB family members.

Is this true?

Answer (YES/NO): NO